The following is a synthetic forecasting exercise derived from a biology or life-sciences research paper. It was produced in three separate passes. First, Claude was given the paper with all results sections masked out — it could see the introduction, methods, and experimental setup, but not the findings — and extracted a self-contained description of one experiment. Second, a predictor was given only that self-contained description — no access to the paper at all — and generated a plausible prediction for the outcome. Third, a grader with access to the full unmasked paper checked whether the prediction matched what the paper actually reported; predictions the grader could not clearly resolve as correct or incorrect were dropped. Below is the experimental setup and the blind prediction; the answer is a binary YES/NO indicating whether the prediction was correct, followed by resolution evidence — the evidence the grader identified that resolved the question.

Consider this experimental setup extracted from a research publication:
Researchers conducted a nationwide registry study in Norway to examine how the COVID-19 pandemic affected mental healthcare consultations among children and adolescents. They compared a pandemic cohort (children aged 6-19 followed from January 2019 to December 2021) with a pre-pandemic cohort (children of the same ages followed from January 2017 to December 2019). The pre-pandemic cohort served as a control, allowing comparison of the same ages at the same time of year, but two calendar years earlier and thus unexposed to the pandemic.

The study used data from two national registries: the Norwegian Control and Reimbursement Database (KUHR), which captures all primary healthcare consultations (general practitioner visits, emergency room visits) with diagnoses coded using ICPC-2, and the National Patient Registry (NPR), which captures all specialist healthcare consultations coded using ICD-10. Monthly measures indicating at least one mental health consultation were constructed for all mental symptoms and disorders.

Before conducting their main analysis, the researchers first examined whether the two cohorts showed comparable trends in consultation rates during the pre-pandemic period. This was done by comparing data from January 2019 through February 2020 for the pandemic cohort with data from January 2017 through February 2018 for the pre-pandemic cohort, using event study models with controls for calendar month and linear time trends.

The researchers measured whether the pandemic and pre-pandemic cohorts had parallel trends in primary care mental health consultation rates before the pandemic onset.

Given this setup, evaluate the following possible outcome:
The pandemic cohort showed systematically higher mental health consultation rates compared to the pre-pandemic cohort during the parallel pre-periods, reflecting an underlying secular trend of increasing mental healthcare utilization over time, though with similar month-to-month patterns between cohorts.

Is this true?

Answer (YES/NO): YES